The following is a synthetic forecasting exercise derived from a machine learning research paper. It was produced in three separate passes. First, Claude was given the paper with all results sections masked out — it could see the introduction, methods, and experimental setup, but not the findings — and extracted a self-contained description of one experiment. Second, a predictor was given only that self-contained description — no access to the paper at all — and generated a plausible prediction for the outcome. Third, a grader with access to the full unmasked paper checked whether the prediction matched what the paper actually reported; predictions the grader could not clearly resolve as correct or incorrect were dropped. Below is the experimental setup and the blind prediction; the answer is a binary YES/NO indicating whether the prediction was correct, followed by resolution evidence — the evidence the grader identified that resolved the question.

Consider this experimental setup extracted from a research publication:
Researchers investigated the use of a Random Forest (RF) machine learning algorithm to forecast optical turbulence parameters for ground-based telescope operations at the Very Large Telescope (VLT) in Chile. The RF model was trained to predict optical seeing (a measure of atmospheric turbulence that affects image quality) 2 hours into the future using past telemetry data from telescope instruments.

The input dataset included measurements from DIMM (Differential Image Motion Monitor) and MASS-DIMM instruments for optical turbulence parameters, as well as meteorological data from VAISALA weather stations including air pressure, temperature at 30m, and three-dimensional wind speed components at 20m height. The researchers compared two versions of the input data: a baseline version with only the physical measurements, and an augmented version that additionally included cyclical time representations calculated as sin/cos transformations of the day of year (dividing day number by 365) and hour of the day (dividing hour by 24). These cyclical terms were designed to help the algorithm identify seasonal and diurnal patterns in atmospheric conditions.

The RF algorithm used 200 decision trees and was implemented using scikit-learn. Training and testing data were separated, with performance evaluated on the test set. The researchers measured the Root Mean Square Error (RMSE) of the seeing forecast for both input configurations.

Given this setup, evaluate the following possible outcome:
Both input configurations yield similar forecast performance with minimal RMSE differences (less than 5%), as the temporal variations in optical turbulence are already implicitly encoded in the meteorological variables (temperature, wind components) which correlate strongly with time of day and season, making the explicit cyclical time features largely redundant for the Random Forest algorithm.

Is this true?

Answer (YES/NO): NO